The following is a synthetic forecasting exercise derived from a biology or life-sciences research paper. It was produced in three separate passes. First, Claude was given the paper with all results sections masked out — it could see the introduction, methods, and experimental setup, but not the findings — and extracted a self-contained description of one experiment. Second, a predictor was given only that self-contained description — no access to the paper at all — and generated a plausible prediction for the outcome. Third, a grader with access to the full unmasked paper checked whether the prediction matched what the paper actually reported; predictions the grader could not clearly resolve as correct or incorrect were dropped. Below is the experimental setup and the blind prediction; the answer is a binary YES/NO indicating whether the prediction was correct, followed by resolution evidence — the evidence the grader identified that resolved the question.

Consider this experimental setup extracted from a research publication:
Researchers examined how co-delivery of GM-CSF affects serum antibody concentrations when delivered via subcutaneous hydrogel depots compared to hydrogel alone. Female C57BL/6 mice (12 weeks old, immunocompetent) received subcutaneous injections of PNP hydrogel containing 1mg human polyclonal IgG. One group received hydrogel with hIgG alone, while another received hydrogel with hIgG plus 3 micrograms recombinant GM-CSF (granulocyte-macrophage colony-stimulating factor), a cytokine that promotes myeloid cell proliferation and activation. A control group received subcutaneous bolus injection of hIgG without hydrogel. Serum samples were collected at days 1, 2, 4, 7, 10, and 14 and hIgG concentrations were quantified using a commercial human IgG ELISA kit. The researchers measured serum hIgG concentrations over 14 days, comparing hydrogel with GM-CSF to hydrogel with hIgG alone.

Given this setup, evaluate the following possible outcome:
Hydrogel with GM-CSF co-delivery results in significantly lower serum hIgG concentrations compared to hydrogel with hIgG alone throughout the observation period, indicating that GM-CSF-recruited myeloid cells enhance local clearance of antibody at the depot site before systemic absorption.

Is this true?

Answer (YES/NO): NO